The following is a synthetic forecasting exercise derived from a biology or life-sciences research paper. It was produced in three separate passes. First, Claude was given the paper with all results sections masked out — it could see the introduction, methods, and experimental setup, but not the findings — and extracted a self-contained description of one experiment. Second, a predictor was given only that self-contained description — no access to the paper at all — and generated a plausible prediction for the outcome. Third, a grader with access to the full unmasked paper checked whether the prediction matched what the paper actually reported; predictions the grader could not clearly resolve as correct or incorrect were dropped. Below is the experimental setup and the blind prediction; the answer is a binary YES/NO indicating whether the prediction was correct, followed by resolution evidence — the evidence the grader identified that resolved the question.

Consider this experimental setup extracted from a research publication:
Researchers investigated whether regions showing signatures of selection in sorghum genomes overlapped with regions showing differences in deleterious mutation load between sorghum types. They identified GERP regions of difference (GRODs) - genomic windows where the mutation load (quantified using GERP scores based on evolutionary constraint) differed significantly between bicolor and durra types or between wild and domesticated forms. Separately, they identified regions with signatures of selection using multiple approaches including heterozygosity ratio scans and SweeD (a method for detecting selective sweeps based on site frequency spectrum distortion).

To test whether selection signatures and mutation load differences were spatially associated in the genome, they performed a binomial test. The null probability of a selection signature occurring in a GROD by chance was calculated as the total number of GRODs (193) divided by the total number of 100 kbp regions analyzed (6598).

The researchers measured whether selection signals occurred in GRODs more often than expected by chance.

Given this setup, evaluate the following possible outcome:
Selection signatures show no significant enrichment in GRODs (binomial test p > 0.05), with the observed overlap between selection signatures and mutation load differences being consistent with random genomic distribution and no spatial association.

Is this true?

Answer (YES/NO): NO